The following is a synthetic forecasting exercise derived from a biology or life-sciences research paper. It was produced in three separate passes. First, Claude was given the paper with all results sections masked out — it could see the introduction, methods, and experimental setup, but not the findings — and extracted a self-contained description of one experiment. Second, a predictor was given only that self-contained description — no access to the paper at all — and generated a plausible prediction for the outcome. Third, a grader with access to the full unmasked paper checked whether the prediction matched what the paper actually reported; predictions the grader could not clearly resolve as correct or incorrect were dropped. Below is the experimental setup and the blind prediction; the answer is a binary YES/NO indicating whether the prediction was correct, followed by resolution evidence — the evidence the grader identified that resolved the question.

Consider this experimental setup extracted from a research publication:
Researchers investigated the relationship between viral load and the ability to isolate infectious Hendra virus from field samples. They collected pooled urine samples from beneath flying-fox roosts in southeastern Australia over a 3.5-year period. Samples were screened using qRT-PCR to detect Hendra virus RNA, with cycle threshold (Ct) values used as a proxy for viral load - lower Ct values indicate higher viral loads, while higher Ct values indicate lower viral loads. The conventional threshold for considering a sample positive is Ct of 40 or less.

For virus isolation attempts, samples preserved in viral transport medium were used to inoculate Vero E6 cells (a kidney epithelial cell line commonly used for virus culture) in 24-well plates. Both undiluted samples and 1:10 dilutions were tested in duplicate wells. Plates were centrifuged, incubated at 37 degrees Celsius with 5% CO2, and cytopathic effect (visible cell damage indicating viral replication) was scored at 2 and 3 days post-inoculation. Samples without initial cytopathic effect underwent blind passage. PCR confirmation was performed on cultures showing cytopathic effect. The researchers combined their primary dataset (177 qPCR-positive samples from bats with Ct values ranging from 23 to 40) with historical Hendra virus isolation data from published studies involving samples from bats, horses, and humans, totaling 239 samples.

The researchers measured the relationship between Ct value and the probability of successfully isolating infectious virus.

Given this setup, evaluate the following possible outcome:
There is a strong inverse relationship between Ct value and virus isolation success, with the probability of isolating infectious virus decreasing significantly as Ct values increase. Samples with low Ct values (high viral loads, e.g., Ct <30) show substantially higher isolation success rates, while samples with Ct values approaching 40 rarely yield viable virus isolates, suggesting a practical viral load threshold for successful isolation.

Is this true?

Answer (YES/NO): YES